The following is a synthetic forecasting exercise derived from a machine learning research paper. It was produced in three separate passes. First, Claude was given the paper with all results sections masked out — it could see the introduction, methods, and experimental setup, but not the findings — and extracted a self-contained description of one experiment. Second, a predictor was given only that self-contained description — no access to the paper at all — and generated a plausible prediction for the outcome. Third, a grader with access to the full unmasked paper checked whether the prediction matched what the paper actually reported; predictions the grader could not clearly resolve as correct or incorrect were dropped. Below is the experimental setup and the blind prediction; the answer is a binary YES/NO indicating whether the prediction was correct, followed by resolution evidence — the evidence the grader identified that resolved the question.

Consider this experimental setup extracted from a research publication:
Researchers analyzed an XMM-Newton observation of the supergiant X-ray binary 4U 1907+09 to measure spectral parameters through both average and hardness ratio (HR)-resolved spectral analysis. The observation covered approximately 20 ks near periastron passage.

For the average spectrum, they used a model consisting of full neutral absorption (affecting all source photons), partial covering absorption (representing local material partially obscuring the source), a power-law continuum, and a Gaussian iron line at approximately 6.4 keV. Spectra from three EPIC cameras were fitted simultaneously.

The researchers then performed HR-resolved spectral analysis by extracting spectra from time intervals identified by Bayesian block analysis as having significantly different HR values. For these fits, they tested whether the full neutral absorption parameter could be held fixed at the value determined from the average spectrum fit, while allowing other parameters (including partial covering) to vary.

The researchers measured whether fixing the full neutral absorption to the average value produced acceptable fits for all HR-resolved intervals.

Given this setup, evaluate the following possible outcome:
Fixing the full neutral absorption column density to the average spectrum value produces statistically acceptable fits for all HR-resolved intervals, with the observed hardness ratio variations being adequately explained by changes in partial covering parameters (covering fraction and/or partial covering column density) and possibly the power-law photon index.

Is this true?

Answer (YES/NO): NO